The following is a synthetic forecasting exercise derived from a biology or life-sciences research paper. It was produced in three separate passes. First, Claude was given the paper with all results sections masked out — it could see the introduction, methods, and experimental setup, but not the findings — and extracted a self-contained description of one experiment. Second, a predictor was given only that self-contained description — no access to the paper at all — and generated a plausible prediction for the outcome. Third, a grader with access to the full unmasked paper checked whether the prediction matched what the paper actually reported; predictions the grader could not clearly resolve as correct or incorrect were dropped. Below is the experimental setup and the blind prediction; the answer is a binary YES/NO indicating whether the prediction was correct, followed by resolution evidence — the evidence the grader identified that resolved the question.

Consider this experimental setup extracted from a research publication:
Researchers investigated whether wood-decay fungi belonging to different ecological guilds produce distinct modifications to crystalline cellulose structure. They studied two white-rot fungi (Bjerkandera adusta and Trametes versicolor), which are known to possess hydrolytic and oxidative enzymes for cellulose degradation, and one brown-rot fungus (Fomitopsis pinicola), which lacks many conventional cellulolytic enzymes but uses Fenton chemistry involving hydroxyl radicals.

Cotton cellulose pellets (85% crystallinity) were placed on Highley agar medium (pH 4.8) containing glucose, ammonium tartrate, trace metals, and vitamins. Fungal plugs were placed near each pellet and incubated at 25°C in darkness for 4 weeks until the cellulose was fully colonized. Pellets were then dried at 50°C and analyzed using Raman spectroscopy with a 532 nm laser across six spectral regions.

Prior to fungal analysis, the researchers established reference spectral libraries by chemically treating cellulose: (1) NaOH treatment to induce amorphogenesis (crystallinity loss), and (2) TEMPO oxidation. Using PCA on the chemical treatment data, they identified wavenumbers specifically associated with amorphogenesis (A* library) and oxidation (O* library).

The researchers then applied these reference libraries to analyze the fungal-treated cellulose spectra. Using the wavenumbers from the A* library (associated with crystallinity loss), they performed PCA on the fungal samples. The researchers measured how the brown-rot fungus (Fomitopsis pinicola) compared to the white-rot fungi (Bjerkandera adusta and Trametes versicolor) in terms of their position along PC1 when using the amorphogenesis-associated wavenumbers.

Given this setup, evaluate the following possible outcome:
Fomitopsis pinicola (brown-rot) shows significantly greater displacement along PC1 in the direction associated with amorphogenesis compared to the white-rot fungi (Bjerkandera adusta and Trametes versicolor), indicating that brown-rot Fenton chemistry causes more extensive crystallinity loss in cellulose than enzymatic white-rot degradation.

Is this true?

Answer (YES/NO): NO